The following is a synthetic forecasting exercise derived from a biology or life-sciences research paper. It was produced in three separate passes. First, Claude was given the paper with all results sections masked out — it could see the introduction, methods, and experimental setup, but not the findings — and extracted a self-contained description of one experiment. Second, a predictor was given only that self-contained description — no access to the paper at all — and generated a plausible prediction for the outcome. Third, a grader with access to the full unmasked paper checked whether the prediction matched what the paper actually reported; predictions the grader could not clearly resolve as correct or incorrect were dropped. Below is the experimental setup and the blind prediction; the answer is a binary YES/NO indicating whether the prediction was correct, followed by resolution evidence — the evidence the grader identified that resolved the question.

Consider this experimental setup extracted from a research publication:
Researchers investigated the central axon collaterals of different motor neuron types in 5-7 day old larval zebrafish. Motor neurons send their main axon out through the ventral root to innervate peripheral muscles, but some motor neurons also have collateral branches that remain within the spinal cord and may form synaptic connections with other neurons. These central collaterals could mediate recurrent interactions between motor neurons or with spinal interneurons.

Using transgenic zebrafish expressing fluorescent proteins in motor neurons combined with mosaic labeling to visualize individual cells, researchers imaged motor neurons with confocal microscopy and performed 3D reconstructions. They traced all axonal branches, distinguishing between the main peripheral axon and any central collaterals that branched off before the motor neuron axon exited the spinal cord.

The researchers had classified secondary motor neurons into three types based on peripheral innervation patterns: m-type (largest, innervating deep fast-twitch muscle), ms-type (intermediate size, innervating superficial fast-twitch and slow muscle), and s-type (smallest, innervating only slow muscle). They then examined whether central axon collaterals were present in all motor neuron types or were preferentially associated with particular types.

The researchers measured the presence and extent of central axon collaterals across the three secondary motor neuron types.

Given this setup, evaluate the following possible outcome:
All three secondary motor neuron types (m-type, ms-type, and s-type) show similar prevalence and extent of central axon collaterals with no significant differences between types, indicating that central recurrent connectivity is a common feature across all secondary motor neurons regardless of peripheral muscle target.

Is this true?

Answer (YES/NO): NO